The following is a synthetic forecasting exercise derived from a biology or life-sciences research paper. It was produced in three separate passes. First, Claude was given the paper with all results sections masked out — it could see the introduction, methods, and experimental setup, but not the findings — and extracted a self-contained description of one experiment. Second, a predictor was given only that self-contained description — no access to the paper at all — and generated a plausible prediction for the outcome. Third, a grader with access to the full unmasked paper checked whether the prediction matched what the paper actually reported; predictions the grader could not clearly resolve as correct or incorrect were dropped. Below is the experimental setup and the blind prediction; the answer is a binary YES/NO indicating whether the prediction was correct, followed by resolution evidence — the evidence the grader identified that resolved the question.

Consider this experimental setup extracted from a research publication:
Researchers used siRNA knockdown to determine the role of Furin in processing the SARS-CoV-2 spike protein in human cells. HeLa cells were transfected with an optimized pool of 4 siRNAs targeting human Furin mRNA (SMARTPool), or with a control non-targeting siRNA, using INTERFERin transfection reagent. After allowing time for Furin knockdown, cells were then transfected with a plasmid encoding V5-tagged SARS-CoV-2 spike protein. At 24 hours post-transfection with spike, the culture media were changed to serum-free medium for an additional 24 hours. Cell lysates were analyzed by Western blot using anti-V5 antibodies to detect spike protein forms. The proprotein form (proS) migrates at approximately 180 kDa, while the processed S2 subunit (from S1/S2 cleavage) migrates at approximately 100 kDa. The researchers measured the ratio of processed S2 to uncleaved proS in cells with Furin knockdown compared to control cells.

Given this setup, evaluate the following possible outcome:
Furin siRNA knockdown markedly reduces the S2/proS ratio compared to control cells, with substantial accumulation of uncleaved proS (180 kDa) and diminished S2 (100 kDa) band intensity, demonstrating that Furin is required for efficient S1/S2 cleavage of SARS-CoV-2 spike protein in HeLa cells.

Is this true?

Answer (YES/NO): YES